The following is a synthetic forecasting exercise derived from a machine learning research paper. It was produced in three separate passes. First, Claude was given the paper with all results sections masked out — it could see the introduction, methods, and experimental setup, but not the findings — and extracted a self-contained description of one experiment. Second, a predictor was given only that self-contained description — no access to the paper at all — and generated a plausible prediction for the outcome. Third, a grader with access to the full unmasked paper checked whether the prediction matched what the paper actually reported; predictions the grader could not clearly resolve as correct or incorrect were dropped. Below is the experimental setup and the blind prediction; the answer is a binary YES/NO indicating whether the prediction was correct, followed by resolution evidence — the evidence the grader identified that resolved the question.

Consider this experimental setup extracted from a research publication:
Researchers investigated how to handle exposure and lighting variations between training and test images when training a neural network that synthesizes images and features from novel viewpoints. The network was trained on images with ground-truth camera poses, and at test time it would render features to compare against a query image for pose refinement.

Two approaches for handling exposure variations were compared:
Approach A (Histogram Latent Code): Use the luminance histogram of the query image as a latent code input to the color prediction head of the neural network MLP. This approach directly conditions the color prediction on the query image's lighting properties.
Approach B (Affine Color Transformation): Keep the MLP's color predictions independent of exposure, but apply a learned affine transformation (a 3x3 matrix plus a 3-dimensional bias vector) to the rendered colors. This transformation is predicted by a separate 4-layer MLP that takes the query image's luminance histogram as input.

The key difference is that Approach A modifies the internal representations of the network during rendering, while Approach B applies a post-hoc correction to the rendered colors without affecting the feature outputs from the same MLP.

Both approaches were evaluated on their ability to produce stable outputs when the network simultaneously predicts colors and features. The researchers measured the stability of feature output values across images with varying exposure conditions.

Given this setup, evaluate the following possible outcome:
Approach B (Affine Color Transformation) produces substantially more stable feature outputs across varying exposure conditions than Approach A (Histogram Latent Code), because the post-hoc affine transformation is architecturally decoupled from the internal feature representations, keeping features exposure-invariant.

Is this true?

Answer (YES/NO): YES